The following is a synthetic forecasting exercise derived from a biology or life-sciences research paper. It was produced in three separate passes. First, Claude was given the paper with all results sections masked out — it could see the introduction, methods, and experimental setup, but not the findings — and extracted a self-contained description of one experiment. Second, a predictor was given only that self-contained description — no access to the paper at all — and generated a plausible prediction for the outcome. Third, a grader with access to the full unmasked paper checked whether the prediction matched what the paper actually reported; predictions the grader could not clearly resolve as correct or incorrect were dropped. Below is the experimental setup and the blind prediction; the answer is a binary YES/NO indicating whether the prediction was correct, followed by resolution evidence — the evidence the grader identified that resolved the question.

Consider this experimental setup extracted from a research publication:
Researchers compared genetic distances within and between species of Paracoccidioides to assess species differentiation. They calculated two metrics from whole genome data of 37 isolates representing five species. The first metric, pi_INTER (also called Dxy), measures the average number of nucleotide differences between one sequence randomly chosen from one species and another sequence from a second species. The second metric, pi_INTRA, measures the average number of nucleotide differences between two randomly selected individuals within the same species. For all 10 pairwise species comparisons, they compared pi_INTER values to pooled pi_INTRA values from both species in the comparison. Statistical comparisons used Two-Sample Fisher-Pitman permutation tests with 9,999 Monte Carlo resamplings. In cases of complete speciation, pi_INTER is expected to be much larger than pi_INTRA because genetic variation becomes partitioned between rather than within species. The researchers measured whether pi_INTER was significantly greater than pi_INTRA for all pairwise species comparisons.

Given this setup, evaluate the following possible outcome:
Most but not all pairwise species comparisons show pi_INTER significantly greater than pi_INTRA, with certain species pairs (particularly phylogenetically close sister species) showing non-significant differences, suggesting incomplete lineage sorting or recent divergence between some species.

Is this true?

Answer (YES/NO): NO